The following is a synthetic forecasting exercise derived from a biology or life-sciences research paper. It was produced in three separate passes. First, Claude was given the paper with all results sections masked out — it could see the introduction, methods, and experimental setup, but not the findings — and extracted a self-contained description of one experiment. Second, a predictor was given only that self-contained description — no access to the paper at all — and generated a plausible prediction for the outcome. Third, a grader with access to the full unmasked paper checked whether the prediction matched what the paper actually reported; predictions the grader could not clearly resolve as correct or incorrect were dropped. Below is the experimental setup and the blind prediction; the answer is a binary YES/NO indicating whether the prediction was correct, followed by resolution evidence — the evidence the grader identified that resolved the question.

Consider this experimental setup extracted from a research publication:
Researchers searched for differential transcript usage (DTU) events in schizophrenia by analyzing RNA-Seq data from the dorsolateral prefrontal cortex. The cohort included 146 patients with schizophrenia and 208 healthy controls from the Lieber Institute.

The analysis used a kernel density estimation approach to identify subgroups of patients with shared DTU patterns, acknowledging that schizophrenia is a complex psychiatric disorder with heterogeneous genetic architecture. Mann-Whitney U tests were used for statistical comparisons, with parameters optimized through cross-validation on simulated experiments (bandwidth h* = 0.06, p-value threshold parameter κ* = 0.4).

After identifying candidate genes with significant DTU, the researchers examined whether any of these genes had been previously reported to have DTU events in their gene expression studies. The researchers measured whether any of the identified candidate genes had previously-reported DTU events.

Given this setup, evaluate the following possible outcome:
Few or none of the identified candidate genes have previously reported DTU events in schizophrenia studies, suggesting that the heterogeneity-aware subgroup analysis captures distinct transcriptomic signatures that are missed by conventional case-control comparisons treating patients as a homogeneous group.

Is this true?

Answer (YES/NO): YES